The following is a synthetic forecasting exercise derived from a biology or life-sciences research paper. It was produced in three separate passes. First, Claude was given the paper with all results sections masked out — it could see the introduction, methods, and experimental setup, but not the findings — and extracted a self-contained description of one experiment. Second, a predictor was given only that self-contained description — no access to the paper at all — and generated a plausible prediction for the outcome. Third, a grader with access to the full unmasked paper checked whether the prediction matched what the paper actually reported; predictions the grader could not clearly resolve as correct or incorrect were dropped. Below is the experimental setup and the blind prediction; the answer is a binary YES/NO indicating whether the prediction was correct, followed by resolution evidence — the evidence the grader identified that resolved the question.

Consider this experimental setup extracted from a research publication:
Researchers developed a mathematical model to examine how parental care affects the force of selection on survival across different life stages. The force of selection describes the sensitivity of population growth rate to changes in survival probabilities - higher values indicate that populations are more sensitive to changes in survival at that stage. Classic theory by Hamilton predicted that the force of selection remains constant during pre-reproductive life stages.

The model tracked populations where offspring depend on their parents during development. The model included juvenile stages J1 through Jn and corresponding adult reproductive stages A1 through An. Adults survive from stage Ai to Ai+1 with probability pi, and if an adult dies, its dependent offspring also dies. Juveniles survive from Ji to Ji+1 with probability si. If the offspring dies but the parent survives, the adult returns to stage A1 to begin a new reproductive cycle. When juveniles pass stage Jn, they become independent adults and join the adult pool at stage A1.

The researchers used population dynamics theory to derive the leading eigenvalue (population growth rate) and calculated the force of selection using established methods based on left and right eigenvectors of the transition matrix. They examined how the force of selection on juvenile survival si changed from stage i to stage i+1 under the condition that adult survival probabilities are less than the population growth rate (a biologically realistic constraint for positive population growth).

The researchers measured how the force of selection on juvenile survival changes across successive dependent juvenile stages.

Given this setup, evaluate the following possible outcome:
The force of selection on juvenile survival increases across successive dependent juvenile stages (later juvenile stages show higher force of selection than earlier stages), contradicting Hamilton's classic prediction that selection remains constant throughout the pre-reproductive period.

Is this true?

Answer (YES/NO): YES